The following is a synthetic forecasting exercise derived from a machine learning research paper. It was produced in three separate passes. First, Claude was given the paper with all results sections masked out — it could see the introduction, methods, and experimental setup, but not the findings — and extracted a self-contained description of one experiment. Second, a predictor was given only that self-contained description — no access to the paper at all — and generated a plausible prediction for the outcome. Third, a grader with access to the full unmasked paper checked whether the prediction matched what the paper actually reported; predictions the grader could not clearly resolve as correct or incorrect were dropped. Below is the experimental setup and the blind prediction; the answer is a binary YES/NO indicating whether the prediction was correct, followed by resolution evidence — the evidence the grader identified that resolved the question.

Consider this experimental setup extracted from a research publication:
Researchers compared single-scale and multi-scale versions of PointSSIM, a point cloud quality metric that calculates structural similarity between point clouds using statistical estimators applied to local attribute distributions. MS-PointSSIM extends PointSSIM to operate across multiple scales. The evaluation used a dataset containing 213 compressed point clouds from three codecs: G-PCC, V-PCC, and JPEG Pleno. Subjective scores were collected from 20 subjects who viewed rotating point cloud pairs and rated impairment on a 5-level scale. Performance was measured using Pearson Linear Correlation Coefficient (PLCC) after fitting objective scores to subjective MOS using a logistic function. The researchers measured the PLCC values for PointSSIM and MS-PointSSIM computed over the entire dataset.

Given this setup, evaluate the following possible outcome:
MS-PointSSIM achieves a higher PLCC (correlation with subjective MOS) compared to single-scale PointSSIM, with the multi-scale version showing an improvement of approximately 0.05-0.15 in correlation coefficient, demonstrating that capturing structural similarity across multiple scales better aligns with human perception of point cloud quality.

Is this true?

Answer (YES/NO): NO